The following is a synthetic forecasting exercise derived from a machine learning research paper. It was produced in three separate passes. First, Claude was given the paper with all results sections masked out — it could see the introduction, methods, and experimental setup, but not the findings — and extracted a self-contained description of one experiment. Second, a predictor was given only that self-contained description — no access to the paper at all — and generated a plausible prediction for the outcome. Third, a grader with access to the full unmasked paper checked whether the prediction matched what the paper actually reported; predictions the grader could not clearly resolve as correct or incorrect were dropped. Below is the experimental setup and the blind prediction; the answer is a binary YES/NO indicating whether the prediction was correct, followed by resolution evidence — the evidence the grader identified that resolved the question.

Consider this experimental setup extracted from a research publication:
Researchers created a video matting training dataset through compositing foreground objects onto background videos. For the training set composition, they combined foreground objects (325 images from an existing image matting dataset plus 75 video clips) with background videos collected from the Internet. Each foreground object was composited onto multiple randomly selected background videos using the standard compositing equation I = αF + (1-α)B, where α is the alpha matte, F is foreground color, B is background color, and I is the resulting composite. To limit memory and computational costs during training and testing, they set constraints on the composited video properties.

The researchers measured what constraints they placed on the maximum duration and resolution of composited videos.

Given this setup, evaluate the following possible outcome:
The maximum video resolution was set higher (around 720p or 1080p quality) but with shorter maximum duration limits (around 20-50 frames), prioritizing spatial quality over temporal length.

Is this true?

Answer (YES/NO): NO